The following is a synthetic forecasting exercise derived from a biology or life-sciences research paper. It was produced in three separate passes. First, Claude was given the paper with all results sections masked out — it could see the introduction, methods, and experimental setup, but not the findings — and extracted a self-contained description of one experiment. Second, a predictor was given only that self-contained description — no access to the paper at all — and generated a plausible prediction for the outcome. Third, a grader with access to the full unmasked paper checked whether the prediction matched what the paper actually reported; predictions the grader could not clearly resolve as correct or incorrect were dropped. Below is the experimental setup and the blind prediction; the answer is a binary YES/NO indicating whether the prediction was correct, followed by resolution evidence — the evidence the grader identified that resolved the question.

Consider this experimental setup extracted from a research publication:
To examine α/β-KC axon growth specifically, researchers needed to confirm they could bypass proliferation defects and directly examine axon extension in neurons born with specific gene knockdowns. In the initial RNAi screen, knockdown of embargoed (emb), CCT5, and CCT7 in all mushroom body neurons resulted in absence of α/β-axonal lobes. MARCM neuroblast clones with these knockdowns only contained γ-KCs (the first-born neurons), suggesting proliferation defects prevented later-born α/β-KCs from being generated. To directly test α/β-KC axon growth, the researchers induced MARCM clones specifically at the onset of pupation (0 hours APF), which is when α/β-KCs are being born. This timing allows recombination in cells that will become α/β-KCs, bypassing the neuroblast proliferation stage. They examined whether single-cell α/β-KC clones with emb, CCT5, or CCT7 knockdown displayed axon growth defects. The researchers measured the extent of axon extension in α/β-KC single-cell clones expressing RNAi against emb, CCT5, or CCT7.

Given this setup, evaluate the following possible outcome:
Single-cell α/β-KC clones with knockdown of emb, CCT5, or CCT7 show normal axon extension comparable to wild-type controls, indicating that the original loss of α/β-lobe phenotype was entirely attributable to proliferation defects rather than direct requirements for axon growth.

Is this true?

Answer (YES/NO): YES